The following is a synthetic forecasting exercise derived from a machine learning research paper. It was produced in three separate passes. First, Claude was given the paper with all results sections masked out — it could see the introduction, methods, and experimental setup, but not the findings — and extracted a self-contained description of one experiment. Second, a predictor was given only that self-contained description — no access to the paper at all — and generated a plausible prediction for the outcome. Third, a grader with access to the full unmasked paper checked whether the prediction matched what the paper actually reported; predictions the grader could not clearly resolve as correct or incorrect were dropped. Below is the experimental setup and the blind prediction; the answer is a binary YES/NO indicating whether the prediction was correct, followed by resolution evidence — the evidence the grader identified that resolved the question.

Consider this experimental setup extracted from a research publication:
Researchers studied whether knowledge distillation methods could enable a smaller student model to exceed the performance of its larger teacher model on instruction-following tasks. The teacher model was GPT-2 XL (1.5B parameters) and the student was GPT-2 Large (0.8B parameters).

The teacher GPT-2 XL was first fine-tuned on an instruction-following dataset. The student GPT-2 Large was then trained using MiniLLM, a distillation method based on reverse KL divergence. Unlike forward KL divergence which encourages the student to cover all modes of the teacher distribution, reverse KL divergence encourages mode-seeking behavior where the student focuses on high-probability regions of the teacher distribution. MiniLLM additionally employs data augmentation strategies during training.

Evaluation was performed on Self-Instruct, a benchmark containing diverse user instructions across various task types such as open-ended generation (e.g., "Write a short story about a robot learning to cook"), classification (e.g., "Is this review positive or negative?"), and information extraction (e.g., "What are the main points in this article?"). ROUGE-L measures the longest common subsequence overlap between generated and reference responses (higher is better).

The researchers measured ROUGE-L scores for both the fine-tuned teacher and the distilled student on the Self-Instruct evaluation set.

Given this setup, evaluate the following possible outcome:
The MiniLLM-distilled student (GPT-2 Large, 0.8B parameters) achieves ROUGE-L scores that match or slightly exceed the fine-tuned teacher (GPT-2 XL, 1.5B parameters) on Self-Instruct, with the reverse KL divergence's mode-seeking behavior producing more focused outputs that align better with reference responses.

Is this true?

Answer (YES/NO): YES